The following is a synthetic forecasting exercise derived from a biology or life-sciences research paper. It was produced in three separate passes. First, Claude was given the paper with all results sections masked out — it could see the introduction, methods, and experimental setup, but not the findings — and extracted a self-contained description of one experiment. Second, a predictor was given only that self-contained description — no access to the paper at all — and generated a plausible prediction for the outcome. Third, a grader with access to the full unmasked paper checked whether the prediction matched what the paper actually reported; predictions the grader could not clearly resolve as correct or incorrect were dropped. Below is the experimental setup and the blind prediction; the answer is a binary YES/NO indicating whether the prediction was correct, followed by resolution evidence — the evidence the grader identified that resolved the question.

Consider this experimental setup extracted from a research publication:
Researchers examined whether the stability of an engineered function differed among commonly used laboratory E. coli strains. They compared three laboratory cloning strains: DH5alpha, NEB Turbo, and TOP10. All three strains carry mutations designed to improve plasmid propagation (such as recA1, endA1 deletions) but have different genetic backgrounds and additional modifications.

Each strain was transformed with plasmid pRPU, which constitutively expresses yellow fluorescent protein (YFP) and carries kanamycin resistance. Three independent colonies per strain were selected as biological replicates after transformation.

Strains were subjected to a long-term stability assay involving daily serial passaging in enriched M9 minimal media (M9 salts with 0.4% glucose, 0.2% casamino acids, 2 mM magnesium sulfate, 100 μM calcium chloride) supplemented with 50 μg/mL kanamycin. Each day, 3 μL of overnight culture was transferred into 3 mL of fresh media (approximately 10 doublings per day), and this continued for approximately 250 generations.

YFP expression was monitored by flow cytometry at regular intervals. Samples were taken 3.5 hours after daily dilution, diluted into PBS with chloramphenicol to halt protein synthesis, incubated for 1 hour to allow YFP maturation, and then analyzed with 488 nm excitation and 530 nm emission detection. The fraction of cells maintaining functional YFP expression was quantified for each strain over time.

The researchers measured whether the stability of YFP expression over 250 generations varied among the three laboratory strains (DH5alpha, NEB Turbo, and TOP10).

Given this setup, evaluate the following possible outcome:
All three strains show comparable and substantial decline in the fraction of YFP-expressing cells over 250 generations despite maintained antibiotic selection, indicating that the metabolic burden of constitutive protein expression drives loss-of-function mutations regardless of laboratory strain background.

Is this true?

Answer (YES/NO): NO